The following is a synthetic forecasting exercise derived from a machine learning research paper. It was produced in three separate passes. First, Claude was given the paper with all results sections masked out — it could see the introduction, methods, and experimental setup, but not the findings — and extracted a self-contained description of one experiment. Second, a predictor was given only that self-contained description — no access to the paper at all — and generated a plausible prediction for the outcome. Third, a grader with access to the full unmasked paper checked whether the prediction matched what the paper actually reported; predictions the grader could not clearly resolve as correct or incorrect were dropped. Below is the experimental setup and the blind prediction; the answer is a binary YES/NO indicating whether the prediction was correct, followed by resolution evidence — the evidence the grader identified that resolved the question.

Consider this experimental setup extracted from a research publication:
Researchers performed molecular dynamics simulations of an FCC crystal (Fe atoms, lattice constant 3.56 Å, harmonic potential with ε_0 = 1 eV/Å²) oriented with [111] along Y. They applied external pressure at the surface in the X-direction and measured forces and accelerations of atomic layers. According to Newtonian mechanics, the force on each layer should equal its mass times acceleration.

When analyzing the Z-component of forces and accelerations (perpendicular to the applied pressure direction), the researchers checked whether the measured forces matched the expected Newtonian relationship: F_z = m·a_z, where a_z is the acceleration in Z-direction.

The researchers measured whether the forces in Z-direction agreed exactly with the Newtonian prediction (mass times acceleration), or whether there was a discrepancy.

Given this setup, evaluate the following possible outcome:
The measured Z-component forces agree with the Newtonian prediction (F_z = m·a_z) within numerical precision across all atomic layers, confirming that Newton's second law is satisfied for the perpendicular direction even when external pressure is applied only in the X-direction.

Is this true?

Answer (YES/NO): NO